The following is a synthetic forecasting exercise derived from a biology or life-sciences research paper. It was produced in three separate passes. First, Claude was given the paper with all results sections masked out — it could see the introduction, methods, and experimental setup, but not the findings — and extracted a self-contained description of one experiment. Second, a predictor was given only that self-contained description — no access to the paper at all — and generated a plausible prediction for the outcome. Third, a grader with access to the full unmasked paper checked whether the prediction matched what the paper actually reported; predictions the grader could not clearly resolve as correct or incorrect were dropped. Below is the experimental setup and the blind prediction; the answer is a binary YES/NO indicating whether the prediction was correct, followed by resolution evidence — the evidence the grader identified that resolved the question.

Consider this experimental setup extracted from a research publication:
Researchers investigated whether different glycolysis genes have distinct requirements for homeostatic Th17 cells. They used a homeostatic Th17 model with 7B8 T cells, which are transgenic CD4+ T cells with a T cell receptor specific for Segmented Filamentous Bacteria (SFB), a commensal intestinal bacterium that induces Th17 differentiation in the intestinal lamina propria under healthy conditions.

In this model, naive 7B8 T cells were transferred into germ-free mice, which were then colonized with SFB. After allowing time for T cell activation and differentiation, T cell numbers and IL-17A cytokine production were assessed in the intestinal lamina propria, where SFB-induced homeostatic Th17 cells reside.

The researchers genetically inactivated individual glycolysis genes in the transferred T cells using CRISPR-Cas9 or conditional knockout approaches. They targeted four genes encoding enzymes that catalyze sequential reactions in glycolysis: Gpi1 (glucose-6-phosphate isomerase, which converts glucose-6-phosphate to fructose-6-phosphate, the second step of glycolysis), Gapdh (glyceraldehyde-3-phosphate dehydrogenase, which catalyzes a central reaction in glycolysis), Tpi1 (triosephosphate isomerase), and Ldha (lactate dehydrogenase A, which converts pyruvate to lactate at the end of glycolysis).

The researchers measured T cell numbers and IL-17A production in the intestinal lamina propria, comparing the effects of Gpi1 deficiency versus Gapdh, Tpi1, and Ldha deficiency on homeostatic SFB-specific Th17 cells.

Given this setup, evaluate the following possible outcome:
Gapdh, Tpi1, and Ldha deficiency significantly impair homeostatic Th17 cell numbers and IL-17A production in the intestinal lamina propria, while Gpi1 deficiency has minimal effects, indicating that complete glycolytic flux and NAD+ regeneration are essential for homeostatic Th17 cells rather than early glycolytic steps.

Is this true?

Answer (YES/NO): YES